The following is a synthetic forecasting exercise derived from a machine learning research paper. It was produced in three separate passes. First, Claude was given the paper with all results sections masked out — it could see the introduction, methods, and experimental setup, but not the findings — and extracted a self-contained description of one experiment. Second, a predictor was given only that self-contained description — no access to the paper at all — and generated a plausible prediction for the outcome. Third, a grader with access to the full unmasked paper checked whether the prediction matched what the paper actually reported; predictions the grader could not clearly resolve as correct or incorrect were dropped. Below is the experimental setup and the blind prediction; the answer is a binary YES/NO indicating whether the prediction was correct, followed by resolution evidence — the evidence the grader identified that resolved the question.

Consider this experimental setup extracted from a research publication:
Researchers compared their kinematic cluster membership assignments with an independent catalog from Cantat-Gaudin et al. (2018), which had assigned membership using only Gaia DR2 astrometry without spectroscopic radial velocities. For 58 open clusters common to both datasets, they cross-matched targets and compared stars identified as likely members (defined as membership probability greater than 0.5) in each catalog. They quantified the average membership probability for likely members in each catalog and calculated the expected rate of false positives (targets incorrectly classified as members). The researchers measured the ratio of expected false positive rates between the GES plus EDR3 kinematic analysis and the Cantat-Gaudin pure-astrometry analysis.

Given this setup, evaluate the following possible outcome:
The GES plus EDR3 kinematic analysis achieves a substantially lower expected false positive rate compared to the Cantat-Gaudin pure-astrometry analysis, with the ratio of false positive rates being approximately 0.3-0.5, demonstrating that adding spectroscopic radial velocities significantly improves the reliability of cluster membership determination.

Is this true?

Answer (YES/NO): NO